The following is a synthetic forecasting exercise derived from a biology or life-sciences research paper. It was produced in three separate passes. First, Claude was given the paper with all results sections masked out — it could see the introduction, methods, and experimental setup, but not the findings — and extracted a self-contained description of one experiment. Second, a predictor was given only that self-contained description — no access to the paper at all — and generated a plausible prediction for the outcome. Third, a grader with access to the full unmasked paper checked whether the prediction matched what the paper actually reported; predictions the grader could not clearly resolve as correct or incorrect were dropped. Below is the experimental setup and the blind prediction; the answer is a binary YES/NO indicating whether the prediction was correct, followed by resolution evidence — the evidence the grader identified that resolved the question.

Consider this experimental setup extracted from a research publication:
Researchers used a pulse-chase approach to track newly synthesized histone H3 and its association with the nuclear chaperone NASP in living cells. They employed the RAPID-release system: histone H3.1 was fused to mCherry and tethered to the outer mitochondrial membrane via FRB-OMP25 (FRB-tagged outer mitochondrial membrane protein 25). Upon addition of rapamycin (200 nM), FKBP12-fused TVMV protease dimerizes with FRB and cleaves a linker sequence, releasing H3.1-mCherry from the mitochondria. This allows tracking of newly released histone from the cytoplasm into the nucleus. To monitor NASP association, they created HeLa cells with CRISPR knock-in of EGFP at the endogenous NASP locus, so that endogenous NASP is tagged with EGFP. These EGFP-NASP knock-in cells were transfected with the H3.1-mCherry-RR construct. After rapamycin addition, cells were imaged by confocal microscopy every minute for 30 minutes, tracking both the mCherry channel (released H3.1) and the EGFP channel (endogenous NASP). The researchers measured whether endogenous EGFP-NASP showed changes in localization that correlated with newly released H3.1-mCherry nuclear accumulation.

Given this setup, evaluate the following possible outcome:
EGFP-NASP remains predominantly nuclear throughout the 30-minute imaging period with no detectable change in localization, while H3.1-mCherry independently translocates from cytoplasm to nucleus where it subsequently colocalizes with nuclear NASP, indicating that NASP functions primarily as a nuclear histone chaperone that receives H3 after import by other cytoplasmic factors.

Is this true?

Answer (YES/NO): YES